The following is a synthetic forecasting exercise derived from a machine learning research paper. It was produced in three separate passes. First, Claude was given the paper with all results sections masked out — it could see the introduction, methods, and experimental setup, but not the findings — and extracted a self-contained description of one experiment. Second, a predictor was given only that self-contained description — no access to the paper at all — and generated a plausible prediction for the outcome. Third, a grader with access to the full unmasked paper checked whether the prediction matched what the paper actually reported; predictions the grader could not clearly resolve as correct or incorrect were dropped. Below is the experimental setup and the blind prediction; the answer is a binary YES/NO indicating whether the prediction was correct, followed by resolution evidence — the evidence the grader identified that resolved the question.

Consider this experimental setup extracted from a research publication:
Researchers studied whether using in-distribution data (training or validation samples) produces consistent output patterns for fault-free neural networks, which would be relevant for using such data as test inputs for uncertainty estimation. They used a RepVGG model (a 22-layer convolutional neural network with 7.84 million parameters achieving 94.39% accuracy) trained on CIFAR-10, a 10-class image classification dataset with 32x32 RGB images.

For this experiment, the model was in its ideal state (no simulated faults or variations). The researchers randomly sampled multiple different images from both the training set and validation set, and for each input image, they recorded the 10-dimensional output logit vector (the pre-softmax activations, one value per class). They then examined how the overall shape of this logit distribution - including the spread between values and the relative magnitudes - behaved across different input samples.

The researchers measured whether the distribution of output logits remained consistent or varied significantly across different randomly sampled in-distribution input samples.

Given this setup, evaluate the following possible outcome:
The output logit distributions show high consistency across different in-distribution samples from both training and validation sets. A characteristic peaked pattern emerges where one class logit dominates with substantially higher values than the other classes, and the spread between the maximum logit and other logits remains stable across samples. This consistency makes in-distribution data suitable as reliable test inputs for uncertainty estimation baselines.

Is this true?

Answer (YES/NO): NO